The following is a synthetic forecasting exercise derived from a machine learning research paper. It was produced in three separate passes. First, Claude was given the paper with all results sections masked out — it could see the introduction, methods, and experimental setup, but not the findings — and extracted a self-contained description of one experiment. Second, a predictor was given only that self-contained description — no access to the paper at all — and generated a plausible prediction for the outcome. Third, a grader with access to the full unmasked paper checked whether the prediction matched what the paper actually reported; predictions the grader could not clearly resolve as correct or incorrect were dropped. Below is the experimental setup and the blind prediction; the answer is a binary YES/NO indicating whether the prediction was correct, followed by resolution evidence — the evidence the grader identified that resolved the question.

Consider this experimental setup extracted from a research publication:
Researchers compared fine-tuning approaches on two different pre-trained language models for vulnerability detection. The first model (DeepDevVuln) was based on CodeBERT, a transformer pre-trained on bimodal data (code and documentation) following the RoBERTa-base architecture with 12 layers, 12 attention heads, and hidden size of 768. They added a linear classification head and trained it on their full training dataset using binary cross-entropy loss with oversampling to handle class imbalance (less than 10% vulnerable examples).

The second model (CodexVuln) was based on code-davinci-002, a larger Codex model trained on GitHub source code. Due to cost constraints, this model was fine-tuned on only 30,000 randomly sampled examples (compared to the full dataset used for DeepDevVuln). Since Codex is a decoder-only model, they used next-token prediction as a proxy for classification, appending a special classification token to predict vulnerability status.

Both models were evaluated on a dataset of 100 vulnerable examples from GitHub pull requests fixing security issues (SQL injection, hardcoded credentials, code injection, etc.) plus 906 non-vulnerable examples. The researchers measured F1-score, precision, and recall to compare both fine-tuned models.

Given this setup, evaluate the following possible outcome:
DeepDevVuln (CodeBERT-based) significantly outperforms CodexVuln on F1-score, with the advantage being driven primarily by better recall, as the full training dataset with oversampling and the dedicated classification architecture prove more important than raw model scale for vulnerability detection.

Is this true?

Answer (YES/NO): YES